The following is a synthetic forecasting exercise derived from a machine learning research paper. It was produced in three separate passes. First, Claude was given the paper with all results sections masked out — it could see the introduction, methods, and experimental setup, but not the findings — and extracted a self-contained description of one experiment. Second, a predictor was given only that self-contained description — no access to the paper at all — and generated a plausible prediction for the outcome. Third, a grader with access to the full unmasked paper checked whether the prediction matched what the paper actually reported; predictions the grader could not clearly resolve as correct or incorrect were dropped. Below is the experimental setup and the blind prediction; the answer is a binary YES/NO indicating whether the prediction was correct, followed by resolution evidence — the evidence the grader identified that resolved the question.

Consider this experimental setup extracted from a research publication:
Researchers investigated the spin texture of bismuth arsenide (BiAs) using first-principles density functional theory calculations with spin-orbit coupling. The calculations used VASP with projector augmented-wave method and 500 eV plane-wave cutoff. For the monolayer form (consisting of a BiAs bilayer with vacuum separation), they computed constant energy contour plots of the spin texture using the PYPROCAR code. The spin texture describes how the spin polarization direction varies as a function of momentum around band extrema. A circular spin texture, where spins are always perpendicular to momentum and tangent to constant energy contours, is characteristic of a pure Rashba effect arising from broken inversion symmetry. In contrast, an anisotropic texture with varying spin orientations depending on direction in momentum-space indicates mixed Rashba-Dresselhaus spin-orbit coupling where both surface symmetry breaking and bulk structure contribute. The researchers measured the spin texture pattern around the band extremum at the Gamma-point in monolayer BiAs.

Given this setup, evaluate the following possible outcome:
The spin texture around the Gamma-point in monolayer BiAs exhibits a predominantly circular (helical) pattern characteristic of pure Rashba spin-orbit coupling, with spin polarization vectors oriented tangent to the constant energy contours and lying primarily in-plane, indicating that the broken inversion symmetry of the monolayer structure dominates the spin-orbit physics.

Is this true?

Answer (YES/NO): YES